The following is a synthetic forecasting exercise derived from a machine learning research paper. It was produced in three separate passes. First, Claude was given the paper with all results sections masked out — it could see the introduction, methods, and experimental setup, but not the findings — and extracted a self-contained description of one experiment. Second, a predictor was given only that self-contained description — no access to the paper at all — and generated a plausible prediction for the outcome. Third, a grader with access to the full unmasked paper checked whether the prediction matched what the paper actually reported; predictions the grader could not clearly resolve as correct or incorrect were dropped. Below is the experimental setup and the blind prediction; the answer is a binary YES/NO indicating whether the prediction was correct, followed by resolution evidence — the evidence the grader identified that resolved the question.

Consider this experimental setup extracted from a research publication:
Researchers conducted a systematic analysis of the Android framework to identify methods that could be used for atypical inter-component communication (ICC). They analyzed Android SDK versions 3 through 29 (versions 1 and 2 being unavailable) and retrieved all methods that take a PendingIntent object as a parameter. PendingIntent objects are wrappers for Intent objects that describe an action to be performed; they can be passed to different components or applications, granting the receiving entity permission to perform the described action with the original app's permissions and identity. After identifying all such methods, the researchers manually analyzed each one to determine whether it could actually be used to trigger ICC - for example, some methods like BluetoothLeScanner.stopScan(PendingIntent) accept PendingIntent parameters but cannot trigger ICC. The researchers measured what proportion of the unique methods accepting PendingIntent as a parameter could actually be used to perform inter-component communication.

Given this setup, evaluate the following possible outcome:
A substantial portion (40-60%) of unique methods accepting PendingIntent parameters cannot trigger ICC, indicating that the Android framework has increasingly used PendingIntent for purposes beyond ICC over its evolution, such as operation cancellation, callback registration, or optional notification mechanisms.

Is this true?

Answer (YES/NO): YES